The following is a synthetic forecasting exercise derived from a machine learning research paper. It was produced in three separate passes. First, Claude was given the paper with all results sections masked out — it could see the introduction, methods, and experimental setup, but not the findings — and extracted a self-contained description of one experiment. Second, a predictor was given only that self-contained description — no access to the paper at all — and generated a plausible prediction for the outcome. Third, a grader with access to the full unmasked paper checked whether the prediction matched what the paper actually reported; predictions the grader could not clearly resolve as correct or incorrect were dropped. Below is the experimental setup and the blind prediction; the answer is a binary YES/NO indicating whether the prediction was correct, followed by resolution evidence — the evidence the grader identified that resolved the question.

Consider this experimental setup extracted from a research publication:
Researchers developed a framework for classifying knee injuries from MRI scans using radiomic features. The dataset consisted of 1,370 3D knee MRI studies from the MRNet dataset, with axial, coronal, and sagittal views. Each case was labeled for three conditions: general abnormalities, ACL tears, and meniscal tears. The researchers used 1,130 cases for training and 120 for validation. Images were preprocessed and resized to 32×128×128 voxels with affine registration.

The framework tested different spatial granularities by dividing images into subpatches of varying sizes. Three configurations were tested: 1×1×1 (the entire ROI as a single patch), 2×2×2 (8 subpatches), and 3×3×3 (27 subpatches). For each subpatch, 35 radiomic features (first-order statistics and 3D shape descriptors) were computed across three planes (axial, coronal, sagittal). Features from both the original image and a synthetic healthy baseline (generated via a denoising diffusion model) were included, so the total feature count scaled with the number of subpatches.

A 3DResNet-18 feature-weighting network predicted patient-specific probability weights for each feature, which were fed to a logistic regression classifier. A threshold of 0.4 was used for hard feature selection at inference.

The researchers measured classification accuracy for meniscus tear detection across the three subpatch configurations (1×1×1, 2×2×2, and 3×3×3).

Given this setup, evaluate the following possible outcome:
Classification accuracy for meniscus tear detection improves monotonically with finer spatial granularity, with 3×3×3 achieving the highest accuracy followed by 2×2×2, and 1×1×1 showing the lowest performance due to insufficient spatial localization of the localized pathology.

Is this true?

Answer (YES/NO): YES